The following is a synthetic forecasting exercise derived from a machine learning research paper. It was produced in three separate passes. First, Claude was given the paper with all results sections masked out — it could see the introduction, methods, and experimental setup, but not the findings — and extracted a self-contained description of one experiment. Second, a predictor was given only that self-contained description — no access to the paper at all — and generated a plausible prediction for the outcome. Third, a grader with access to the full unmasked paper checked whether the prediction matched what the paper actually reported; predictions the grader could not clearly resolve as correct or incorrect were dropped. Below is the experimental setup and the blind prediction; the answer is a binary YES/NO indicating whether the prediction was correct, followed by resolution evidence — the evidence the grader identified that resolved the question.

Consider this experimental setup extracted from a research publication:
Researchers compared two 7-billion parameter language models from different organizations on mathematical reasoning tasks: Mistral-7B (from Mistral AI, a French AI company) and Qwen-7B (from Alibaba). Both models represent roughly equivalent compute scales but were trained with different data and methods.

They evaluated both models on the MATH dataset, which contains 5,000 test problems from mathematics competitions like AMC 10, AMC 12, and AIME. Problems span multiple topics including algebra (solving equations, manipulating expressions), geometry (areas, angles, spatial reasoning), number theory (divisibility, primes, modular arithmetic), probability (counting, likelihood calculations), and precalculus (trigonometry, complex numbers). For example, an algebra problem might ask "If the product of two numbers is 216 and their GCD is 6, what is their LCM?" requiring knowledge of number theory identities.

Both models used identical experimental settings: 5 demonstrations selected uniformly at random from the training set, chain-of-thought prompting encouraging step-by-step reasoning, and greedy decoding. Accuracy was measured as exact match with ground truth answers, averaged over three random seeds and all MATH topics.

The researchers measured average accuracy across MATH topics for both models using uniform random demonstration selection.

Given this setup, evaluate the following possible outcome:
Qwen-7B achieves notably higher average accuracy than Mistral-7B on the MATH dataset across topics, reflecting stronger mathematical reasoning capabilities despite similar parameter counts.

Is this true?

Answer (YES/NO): NO